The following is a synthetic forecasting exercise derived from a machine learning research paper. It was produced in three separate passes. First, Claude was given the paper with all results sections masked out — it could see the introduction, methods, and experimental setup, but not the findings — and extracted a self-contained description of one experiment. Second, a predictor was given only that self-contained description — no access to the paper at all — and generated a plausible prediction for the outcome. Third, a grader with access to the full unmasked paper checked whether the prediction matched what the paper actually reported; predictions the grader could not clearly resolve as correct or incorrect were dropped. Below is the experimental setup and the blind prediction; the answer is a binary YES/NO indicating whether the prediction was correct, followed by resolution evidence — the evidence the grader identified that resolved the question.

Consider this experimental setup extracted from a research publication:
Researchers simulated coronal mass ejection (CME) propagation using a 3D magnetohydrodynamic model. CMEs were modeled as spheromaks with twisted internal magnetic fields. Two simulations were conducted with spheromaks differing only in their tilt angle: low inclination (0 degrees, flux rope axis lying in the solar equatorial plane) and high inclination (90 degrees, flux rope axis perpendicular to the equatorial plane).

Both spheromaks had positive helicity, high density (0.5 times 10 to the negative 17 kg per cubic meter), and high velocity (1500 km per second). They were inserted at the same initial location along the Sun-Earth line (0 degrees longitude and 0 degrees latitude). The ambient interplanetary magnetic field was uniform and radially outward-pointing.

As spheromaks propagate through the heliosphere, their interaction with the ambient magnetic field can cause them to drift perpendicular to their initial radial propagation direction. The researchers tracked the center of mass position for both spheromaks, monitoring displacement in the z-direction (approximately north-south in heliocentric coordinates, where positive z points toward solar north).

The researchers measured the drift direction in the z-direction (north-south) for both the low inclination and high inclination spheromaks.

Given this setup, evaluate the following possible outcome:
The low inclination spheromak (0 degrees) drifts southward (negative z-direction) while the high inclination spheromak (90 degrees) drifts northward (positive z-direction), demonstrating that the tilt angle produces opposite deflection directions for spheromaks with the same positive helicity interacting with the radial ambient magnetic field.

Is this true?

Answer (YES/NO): NO